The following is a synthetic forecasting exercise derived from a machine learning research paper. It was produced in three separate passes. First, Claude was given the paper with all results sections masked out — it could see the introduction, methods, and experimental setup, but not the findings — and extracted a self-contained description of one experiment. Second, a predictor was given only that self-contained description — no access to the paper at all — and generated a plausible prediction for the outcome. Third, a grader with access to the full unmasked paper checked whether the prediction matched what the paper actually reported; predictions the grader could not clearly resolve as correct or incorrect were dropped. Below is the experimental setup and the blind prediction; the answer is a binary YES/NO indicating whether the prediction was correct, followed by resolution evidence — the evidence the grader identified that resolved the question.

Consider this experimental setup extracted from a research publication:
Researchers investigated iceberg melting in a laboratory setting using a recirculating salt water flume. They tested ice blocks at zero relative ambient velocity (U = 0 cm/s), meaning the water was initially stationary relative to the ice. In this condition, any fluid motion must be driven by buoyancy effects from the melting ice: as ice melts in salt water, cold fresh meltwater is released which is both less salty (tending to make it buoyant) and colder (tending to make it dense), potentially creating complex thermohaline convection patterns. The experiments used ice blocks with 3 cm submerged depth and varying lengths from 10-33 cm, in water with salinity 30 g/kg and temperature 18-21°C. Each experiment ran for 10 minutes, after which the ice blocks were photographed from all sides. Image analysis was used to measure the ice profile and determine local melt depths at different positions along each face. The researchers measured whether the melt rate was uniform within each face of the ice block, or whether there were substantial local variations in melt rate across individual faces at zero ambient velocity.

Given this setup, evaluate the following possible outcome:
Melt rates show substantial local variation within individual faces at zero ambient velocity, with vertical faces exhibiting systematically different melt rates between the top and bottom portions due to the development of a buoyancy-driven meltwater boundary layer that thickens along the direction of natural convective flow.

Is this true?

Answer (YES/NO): NO